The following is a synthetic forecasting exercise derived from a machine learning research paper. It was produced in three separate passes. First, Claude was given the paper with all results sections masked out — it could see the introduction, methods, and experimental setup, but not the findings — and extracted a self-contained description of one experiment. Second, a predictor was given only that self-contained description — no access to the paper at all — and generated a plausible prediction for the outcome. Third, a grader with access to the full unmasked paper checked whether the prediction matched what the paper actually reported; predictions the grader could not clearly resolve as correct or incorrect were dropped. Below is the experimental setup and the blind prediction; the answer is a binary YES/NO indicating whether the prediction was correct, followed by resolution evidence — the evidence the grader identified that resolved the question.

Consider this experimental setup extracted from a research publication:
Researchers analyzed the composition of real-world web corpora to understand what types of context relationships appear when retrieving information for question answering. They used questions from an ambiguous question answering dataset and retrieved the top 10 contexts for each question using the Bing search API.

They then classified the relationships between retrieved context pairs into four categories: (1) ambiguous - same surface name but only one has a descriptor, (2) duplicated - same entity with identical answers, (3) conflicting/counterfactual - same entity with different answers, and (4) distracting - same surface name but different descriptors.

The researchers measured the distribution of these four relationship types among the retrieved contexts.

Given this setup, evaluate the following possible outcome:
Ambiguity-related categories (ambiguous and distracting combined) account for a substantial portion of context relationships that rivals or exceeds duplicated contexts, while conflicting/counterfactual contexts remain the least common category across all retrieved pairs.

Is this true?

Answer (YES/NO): YES